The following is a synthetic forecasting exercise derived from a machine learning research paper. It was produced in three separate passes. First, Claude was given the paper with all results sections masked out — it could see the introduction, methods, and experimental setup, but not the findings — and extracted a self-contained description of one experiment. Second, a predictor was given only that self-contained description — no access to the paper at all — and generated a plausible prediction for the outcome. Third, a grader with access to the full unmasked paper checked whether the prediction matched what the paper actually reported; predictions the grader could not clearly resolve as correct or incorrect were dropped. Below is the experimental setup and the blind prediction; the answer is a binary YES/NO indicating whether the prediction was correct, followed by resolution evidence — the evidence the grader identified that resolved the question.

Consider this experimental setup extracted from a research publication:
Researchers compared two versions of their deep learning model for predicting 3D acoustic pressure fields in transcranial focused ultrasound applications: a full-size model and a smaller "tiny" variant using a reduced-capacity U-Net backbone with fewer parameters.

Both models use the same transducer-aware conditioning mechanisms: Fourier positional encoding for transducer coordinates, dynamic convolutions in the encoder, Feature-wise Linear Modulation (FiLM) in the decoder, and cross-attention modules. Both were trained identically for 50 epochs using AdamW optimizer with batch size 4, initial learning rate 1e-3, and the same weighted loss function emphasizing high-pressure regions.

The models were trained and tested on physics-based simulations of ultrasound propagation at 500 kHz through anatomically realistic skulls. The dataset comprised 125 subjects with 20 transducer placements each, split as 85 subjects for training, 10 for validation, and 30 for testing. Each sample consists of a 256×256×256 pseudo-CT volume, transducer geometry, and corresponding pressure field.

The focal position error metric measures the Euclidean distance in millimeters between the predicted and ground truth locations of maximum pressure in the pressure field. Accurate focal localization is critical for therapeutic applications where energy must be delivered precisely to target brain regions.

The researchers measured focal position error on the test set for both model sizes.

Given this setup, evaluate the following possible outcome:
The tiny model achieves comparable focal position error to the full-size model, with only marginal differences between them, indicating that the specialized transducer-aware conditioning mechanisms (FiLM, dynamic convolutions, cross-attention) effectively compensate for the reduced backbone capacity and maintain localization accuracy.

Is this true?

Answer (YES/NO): YES